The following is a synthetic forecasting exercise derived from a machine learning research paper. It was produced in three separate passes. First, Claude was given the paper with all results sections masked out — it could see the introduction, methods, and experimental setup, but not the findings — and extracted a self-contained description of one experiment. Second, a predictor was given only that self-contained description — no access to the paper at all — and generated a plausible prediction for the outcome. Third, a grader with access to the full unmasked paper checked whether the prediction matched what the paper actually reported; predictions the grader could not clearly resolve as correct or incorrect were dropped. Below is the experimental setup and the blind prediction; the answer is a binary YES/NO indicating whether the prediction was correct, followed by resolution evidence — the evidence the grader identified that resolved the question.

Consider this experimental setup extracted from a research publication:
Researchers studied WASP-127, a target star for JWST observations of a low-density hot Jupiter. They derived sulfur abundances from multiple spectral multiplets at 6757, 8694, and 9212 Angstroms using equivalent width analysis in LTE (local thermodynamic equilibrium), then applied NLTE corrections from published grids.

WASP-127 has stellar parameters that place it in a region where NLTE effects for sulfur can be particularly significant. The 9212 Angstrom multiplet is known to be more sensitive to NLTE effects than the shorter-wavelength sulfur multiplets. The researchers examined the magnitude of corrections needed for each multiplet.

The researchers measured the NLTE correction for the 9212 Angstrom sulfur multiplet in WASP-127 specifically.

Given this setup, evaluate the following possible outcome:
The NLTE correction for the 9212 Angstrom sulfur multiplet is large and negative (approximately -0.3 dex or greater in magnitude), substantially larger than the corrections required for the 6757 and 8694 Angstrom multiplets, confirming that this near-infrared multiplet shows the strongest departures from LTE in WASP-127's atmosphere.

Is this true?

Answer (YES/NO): YES